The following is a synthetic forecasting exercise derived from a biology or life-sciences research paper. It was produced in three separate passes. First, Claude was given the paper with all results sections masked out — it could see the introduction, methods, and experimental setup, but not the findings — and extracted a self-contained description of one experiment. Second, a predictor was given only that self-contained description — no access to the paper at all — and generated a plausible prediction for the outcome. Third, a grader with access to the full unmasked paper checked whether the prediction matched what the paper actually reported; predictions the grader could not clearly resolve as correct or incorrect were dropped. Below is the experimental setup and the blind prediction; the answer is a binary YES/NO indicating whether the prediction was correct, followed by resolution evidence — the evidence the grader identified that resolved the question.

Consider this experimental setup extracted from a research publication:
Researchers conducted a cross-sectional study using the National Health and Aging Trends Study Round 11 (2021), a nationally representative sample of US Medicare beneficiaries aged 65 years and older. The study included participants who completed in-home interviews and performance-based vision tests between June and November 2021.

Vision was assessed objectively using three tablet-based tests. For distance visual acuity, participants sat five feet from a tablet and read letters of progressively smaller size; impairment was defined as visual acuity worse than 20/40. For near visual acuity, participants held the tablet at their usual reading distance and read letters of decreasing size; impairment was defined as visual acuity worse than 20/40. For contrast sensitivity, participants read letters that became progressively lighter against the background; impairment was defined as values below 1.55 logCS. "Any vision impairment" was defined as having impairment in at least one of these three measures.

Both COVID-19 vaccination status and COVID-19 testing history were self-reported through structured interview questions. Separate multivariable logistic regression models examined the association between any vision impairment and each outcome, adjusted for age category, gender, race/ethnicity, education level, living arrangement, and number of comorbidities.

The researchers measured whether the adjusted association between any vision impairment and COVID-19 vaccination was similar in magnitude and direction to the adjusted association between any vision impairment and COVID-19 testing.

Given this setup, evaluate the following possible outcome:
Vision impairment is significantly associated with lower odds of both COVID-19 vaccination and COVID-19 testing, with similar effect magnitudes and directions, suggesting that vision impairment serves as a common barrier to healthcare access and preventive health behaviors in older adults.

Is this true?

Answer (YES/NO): NO